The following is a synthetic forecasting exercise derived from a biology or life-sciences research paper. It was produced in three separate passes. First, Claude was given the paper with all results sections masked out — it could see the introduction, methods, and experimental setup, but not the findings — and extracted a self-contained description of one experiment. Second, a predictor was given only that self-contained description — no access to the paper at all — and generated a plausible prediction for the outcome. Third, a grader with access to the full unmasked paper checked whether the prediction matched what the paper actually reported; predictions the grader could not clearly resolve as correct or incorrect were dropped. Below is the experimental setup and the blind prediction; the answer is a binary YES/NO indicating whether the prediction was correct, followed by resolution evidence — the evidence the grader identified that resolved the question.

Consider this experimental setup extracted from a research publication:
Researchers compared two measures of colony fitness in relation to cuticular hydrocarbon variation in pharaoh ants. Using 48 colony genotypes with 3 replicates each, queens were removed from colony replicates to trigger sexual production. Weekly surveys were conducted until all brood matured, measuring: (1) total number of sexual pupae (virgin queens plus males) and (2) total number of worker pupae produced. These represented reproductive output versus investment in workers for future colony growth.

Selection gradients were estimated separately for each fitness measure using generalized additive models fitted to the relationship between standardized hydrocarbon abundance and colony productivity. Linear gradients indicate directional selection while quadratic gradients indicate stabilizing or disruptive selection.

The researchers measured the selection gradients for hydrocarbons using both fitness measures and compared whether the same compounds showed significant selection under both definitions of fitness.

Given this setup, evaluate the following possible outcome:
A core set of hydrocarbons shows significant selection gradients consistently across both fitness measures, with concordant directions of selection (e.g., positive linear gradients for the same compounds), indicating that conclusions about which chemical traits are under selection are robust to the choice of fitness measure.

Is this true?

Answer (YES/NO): YES